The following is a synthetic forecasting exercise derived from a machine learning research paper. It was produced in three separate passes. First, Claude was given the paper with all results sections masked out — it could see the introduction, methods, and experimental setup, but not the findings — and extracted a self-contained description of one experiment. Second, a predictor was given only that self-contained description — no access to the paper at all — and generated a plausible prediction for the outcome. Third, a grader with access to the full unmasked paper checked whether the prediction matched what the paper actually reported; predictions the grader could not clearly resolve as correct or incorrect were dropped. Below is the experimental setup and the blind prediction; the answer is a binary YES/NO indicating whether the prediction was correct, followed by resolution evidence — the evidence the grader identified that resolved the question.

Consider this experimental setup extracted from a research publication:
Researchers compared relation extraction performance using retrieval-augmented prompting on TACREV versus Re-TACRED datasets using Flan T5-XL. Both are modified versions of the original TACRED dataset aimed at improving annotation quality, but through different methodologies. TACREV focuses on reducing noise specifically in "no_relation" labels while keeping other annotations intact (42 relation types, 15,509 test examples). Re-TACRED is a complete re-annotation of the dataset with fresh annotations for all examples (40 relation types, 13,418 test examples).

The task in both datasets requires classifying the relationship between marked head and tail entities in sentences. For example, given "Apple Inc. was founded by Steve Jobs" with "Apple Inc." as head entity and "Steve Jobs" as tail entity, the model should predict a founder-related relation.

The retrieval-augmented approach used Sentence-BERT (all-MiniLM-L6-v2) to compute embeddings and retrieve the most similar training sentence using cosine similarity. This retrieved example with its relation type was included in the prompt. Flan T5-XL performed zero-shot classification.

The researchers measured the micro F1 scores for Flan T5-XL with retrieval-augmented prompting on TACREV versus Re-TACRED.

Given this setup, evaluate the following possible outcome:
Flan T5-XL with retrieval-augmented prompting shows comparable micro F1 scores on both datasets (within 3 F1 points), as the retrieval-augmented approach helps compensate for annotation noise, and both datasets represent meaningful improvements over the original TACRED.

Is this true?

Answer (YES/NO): NO